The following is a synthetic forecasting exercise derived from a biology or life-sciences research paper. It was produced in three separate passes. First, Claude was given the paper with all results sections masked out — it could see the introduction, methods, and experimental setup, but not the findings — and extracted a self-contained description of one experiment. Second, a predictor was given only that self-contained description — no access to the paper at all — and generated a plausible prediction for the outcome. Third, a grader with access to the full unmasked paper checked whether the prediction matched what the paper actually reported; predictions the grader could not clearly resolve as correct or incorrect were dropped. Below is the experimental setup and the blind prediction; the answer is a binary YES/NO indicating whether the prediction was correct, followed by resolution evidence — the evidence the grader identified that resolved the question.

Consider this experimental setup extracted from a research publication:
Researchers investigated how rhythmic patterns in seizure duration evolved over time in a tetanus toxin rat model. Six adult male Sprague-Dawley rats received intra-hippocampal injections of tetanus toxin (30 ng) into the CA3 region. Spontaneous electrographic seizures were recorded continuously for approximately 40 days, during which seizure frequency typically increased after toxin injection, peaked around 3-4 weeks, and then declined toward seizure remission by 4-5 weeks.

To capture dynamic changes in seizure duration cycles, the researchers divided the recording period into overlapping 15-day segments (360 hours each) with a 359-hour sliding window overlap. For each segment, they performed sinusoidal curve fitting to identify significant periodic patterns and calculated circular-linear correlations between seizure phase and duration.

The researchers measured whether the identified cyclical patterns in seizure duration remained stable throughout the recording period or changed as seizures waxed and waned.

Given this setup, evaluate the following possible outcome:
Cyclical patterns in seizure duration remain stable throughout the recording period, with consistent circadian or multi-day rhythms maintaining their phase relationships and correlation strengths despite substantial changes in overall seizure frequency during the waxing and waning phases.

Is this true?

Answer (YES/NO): NO